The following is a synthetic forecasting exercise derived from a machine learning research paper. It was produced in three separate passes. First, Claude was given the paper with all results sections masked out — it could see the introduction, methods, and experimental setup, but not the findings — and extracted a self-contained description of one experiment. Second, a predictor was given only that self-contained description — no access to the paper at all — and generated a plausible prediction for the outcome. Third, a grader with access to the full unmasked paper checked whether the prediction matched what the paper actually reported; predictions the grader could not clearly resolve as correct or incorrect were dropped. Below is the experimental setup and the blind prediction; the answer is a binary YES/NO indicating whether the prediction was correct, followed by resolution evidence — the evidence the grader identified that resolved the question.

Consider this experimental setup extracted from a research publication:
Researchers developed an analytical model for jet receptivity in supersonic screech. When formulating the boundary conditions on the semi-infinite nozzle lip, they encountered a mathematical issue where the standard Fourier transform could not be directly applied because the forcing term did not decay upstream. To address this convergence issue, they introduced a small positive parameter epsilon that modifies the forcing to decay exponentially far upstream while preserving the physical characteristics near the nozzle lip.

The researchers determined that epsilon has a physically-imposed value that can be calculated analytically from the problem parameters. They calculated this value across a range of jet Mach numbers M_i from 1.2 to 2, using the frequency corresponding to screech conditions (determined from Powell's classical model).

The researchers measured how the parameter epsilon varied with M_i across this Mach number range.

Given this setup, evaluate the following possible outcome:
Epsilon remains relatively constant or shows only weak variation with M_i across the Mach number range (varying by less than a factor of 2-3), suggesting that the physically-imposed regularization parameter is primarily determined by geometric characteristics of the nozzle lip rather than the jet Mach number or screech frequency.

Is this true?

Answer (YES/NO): NO